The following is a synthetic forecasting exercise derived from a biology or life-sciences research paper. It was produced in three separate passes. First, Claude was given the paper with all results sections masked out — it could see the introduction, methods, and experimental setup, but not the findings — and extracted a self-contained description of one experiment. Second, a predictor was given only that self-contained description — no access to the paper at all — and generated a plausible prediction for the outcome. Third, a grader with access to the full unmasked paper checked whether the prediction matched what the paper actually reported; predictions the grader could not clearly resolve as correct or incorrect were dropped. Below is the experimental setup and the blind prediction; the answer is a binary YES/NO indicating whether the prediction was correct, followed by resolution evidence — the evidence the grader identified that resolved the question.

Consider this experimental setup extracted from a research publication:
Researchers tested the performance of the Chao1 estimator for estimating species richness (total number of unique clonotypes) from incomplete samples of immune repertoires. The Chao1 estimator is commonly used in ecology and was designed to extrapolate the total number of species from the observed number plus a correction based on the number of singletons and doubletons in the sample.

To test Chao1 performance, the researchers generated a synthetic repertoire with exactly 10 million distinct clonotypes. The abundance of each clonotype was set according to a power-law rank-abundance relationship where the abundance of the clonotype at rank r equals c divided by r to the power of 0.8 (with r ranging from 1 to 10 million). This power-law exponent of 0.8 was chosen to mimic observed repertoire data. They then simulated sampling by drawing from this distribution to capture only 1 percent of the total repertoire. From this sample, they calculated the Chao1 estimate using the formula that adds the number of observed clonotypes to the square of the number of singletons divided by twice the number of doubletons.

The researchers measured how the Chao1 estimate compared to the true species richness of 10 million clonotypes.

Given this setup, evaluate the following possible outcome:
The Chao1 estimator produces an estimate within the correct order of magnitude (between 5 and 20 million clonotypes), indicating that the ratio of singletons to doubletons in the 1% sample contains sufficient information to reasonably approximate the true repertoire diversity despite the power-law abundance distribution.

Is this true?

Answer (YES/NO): NO